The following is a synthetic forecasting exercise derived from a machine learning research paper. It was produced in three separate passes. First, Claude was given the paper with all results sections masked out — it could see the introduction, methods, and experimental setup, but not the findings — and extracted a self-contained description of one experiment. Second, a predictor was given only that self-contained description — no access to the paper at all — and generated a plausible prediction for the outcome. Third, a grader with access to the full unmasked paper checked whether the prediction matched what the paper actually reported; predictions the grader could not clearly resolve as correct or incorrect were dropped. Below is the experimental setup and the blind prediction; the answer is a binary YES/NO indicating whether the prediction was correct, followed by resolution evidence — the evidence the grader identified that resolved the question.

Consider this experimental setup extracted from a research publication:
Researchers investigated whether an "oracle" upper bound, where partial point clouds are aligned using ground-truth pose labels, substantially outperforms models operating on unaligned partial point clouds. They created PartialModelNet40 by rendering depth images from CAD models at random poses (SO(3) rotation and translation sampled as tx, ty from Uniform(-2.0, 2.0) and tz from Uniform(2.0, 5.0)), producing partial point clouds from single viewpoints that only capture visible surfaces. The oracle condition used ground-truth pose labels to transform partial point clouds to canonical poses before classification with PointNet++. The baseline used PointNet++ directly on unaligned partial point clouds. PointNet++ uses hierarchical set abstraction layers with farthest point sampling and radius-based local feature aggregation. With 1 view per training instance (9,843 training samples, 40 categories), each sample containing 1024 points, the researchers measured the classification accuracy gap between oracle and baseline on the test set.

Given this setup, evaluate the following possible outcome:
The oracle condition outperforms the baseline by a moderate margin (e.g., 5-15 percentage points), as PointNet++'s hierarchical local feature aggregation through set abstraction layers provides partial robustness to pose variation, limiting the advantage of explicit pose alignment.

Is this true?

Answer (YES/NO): NO